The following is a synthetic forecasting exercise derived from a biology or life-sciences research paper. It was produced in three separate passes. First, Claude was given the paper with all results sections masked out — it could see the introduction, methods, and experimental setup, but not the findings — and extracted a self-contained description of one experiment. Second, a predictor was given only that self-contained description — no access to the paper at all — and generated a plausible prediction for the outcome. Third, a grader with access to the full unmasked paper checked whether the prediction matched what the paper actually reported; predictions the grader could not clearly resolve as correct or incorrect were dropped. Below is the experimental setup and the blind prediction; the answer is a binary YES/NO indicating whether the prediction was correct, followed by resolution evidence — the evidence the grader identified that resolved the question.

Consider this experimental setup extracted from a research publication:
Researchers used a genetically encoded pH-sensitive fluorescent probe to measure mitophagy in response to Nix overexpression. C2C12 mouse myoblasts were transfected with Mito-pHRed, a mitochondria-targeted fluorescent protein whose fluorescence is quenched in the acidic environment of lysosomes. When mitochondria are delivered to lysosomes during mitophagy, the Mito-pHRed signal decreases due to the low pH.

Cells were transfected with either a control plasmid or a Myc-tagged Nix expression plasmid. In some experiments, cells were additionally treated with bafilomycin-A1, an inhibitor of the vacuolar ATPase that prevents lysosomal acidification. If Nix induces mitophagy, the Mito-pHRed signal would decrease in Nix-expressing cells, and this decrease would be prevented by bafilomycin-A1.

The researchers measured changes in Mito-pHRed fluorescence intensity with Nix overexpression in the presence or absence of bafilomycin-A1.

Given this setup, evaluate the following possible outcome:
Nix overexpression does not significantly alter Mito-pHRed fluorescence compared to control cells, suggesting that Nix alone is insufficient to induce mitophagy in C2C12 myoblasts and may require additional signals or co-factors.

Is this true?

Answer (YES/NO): NO